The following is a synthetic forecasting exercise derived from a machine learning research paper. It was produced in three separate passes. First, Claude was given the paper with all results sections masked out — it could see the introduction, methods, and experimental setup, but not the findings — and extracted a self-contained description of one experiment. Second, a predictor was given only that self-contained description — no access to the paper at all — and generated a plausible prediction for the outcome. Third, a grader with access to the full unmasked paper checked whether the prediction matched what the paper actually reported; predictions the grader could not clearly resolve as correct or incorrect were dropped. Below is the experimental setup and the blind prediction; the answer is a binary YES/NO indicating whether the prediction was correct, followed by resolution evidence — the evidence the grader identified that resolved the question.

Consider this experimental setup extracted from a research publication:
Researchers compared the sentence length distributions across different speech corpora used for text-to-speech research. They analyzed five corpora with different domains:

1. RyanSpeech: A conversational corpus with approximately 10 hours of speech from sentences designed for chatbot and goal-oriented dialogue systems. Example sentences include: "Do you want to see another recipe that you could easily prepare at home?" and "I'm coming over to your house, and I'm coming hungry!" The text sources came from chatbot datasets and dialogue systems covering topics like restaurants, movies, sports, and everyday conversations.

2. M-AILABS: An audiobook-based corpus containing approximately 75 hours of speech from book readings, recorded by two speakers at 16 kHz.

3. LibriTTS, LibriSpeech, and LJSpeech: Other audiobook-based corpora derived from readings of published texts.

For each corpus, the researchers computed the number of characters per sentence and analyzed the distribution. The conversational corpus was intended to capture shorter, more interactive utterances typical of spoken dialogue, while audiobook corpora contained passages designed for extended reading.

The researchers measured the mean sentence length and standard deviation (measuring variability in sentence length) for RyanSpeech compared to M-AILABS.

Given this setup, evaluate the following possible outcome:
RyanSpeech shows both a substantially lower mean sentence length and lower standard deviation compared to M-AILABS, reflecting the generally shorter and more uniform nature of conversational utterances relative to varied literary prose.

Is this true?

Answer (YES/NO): YES